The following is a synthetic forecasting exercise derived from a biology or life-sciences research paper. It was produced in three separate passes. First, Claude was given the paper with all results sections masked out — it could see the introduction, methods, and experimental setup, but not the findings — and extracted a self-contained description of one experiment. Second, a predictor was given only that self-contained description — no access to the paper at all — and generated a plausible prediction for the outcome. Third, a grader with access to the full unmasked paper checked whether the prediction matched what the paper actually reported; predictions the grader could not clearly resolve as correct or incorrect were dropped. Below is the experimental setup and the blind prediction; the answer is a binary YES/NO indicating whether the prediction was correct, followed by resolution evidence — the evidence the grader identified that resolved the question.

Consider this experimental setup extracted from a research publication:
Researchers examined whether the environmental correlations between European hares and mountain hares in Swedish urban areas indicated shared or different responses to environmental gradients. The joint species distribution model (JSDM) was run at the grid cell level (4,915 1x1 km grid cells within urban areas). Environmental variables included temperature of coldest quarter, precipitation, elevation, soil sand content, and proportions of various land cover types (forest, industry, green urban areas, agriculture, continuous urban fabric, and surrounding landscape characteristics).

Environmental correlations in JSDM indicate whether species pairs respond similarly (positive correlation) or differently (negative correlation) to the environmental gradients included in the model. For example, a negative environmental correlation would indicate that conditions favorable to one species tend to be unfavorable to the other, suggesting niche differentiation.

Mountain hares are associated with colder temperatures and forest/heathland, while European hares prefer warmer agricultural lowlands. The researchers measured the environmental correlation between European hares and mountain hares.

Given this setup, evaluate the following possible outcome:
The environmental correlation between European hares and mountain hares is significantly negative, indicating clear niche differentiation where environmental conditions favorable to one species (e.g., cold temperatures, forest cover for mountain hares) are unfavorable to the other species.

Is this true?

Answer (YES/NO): YES